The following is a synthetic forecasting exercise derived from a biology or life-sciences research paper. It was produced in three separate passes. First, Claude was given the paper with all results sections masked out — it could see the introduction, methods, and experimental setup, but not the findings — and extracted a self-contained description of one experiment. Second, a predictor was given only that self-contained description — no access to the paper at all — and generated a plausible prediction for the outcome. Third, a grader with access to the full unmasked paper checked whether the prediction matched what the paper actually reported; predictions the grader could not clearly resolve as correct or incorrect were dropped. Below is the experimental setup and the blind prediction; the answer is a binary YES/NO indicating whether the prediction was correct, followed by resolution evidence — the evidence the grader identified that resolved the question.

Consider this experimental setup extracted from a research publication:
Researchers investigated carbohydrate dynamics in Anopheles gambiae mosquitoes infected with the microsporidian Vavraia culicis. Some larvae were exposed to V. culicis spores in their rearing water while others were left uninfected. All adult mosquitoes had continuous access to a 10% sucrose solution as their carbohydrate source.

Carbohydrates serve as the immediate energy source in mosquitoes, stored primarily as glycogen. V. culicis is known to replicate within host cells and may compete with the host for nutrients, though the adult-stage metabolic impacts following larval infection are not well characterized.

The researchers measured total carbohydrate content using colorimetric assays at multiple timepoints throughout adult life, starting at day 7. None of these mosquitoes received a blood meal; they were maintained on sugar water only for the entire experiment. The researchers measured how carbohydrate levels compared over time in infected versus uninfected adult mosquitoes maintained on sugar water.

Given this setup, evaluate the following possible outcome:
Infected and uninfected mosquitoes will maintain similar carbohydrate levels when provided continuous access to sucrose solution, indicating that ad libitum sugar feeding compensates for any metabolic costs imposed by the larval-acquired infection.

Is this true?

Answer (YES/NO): YES